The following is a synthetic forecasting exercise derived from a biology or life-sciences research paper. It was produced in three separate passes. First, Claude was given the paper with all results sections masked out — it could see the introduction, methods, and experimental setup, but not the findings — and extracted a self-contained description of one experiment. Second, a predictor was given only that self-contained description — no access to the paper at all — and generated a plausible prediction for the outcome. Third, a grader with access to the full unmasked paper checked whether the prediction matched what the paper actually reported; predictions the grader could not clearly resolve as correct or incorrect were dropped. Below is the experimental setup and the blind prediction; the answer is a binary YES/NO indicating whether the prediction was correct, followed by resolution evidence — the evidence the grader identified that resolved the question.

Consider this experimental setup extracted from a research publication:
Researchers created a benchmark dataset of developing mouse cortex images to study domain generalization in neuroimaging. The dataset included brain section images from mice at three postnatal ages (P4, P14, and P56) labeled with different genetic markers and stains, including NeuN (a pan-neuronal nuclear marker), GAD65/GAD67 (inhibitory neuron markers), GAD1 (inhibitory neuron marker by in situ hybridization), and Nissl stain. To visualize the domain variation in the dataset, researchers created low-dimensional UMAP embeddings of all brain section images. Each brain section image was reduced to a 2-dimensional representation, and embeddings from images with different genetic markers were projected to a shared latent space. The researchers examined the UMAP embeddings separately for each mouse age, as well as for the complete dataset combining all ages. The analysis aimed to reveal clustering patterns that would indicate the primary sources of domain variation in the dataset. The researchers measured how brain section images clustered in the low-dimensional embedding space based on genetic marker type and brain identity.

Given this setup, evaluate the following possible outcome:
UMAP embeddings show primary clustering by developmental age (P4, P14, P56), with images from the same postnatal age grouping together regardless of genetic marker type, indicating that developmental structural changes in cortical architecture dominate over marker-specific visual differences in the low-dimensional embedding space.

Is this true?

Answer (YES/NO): NO